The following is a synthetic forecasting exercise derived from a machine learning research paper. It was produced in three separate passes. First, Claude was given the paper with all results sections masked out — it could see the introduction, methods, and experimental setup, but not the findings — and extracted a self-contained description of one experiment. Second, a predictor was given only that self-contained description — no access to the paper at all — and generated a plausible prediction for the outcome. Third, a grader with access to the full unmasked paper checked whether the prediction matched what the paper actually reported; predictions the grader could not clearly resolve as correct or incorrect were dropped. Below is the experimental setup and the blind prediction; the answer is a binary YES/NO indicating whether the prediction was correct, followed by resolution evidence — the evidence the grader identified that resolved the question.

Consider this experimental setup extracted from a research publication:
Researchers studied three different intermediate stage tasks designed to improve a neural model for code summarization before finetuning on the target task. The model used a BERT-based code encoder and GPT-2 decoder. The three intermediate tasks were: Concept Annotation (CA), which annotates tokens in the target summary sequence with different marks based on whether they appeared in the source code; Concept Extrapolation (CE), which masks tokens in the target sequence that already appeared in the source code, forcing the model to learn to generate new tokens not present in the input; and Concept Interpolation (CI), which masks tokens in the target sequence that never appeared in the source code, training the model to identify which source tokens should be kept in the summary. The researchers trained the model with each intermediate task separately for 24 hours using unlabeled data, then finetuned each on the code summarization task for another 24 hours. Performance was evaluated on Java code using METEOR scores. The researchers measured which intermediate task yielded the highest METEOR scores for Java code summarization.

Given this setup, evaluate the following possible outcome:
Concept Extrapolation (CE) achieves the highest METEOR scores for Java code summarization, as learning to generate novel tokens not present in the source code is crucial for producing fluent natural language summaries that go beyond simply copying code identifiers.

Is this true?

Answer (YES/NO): YES